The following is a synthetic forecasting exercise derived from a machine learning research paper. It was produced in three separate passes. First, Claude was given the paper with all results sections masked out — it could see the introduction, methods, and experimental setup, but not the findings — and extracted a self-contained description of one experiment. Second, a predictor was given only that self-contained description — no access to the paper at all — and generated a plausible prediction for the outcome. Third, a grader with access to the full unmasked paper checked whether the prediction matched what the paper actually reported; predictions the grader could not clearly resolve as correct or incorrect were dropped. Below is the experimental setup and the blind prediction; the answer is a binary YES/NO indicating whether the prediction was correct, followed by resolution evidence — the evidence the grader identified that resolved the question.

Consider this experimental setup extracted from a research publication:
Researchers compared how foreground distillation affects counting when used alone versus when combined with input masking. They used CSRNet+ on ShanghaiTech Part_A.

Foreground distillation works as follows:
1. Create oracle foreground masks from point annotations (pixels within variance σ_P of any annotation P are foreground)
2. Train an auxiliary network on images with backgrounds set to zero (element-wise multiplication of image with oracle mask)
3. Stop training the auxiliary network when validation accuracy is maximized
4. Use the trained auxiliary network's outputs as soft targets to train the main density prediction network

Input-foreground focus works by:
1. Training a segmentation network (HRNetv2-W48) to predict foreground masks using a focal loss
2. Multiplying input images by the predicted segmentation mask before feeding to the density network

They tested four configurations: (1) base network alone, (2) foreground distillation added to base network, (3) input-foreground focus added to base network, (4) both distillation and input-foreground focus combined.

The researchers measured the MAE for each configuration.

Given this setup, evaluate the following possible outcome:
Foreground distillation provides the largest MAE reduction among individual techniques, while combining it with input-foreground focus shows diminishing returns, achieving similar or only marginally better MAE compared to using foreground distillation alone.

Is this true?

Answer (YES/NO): NO